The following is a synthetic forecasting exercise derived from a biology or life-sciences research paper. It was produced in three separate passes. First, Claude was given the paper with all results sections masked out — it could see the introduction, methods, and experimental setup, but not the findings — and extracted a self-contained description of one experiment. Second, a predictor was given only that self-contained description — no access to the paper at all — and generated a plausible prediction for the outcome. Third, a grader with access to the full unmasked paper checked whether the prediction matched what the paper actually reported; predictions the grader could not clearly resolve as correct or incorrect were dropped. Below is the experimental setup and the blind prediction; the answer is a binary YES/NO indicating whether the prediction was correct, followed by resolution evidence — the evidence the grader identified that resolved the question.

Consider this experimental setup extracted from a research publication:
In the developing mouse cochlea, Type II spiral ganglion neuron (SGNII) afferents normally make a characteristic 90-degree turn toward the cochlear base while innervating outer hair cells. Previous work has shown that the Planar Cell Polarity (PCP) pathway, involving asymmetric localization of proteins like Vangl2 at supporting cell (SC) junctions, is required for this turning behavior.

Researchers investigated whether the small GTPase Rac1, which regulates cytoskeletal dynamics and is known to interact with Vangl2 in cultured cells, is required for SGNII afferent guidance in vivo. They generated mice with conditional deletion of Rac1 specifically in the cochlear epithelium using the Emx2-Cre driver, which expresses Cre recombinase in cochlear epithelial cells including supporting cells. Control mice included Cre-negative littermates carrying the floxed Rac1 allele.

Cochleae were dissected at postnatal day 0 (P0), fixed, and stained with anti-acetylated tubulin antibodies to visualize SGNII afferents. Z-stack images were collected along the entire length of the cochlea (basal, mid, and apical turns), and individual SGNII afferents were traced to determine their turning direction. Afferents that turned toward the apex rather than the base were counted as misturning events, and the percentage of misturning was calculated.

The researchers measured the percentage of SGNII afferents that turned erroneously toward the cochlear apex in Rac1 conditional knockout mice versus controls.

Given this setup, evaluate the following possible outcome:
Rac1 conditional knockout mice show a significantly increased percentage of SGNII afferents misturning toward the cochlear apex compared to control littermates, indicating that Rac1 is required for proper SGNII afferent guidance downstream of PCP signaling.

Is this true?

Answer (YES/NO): YES